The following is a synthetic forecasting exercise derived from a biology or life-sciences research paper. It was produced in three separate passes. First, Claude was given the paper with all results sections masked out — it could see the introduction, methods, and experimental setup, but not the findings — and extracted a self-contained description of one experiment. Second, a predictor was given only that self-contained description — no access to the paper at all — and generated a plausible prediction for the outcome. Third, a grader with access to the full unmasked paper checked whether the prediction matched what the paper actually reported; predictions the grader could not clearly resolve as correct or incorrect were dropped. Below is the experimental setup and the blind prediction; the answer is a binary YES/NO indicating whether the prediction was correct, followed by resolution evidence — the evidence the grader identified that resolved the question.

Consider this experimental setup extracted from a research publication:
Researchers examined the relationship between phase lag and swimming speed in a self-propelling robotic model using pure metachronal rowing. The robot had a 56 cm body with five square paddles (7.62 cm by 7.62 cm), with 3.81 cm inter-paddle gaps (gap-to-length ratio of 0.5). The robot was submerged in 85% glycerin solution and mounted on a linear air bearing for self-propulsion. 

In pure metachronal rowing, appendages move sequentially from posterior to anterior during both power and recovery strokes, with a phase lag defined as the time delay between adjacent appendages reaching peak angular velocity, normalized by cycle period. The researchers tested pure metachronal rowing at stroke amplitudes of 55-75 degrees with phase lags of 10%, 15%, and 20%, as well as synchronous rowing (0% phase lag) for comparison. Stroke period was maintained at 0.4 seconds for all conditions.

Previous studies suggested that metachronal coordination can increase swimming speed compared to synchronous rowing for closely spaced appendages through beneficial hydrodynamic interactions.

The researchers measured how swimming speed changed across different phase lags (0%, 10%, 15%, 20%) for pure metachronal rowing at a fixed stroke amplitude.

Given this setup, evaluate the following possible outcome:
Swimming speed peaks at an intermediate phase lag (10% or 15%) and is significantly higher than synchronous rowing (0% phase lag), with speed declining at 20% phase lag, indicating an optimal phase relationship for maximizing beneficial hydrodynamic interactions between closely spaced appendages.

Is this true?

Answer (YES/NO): NO